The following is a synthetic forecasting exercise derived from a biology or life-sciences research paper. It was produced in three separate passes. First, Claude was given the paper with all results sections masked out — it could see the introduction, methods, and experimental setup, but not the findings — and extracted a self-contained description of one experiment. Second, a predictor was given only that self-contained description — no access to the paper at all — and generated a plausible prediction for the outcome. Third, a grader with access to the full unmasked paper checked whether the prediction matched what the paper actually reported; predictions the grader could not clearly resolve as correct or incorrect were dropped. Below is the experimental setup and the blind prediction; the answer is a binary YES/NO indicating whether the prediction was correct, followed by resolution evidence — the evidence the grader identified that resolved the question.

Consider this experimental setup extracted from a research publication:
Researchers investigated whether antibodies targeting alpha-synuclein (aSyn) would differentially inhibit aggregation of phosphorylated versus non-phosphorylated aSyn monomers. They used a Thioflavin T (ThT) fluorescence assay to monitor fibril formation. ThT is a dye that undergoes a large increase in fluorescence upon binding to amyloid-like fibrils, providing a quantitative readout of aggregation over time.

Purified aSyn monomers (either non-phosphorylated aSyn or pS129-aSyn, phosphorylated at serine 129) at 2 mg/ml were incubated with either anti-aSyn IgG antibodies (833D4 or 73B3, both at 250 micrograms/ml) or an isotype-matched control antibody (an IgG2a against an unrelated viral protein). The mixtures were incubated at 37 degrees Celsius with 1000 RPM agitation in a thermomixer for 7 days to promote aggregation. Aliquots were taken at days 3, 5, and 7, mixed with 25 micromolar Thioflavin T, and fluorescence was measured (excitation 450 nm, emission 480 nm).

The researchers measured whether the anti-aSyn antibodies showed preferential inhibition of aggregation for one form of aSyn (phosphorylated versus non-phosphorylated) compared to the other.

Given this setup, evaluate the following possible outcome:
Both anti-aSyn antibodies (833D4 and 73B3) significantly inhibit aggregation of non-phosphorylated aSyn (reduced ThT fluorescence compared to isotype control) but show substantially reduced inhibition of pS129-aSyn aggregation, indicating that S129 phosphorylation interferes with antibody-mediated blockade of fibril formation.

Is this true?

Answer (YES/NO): NO